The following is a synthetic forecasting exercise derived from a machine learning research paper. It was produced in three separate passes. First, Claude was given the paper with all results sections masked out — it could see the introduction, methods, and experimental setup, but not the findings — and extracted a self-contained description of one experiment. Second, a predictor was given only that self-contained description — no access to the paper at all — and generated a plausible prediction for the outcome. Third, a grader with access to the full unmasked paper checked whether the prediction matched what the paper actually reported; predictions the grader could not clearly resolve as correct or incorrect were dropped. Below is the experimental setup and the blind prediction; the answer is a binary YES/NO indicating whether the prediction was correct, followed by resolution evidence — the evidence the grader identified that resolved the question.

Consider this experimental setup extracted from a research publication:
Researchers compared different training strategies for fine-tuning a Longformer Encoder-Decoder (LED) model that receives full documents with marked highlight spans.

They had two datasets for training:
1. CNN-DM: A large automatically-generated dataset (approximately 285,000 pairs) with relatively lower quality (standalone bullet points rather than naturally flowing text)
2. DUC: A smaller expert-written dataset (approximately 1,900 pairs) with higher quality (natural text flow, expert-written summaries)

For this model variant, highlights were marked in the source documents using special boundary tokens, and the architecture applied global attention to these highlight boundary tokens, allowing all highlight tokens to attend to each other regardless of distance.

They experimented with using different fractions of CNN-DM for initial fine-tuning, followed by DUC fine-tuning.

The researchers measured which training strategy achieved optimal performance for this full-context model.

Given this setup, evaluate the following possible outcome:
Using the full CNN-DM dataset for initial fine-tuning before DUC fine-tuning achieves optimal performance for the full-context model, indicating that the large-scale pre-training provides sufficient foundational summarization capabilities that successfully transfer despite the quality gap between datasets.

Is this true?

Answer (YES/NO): YES